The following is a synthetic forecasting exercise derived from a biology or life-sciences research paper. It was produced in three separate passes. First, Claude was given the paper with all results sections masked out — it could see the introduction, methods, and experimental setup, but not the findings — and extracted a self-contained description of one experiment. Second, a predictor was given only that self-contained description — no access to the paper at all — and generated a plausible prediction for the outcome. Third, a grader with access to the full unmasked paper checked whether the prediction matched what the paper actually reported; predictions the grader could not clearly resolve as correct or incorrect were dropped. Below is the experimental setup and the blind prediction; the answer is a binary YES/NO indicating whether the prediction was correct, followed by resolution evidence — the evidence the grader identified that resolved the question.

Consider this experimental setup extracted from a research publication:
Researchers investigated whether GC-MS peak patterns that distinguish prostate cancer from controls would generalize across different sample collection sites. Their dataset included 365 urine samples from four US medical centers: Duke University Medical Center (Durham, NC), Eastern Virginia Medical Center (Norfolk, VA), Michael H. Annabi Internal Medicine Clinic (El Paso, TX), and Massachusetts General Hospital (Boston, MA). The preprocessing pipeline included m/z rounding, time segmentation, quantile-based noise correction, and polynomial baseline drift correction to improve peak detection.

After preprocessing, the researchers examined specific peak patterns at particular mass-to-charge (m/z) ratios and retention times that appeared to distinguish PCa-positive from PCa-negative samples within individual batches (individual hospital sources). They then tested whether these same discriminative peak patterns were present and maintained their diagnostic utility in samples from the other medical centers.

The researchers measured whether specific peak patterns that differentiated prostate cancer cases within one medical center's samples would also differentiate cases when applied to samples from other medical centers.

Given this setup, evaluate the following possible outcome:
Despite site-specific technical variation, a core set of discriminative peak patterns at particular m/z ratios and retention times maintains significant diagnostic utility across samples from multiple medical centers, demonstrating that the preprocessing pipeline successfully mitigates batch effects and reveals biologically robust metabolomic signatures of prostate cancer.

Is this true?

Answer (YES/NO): NO